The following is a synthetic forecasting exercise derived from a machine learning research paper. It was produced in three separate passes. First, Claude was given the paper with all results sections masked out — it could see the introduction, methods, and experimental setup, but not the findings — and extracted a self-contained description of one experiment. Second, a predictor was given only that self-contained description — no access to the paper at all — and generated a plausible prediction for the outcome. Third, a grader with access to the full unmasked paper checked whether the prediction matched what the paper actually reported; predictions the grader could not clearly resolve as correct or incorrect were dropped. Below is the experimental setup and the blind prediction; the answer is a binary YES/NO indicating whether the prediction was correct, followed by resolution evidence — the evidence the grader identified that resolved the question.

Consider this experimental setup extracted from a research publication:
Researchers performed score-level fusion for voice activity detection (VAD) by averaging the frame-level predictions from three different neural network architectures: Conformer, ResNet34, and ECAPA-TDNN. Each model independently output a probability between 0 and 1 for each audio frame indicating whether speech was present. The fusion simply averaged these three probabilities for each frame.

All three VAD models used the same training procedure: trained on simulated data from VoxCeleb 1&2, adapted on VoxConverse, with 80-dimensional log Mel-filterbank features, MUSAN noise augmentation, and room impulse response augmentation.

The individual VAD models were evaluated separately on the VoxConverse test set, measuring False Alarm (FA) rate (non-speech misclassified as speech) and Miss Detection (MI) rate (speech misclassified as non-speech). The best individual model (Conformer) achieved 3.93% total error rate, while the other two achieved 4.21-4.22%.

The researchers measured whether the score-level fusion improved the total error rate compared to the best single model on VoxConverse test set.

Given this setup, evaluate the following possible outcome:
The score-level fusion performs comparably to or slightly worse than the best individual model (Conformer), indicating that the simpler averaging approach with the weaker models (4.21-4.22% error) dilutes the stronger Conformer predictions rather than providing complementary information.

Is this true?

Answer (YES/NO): YES